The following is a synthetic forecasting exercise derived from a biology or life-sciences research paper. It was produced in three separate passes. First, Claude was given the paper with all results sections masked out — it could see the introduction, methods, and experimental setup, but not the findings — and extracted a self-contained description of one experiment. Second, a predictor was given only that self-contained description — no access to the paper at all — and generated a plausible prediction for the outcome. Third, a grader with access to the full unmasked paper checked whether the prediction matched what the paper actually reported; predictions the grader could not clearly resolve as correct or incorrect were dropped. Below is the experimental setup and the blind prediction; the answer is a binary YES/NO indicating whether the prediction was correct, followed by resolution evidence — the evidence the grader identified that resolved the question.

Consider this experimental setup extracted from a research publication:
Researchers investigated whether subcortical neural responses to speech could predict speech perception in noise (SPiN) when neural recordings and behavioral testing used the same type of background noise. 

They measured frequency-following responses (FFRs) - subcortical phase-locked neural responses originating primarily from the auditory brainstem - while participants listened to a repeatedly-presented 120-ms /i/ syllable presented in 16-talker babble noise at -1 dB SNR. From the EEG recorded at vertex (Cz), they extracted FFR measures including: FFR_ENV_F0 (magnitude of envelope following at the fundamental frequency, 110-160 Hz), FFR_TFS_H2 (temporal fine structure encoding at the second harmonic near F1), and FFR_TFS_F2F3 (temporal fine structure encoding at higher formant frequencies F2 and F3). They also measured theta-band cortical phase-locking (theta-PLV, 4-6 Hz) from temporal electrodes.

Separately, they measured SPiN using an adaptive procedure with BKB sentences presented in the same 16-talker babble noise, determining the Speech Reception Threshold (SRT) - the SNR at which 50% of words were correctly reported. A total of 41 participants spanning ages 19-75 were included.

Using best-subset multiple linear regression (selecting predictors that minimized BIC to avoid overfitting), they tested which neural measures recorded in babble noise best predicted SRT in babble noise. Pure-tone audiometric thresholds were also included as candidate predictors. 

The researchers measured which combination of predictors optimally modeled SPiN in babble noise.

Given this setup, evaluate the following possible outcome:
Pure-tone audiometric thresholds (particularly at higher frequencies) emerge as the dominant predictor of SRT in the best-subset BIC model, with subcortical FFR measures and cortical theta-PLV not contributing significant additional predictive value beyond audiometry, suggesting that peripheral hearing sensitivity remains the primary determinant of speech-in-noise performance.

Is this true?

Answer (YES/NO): NO